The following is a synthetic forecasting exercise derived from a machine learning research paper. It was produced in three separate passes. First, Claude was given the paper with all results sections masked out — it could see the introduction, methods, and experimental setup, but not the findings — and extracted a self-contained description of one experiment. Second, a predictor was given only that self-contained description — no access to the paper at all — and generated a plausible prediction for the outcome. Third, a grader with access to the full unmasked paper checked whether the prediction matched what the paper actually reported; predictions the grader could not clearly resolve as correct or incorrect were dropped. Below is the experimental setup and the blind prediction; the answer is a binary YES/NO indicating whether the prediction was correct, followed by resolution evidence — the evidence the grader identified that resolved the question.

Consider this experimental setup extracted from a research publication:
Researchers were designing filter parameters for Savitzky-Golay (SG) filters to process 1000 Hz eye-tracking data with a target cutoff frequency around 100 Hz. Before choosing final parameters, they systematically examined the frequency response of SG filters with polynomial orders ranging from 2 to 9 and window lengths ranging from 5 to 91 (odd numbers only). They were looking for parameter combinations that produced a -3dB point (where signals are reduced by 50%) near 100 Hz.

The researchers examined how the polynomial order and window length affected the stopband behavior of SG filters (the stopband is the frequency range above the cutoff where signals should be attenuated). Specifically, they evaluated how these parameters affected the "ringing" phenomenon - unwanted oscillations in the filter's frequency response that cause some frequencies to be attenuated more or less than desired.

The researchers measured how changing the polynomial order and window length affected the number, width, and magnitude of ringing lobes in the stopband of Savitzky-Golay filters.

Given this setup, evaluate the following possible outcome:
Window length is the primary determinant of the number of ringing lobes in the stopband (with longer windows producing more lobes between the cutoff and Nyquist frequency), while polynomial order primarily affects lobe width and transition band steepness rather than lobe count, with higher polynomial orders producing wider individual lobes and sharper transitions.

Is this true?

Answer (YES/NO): NO